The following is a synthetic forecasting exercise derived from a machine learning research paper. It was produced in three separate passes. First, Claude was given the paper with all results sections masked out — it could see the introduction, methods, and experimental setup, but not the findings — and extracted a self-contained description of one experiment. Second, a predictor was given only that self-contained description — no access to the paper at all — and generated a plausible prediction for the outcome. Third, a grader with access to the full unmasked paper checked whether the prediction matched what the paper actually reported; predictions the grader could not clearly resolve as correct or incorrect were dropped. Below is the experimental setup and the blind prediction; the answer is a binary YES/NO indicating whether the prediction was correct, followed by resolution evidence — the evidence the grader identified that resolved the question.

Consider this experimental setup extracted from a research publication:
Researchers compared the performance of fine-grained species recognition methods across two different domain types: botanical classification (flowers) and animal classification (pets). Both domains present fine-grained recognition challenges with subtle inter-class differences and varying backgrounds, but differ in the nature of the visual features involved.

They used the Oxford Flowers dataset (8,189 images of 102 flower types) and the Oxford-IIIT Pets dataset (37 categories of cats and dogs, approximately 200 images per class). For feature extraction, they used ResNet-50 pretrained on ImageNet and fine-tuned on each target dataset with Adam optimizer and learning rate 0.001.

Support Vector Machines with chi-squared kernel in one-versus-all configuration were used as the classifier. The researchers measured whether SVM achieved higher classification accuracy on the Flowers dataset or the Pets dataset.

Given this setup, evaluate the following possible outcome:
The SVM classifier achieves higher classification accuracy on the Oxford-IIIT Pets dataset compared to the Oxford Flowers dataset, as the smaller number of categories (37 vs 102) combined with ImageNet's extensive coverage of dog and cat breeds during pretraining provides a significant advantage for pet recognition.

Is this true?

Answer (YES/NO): NO